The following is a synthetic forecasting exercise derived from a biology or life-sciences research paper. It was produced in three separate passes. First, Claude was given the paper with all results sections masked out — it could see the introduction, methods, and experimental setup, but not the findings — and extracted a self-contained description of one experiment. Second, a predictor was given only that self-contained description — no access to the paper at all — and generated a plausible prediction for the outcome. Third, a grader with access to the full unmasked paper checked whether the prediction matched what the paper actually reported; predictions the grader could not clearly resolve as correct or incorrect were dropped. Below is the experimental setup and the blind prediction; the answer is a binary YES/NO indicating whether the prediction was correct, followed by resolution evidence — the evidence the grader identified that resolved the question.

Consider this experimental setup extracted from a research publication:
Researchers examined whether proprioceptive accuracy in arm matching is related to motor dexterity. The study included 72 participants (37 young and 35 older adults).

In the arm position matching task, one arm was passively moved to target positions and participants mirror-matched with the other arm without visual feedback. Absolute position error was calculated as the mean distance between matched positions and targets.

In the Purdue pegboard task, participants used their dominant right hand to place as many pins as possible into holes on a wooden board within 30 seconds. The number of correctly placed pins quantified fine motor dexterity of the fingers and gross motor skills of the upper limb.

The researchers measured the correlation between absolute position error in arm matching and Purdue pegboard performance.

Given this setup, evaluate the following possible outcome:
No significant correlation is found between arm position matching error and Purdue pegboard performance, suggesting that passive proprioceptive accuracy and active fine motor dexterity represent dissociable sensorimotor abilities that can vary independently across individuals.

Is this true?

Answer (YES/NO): YES